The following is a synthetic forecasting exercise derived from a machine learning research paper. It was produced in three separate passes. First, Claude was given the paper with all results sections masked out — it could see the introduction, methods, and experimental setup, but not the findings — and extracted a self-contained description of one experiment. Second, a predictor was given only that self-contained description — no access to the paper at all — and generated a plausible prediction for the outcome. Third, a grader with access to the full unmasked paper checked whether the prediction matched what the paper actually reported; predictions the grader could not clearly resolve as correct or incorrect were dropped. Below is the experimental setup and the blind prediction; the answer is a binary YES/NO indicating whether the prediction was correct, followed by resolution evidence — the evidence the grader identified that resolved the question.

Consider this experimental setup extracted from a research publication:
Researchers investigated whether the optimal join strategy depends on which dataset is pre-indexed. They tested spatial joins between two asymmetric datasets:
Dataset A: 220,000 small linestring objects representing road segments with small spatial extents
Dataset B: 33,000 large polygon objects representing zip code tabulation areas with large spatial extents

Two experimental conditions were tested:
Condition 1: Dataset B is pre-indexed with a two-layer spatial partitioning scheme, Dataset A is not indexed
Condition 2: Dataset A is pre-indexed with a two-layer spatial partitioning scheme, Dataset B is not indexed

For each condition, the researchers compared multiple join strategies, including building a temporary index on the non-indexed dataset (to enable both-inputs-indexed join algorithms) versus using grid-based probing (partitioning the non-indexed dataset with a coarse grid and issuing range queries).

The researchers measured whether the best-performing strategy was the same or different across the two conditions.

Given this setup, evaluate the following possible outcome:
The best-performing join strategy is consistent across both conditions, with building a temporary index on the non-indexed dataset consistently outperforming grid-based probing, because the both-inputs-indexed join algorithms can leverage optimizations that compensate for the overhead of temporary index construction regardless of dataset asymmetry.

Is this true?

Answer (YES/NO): NO